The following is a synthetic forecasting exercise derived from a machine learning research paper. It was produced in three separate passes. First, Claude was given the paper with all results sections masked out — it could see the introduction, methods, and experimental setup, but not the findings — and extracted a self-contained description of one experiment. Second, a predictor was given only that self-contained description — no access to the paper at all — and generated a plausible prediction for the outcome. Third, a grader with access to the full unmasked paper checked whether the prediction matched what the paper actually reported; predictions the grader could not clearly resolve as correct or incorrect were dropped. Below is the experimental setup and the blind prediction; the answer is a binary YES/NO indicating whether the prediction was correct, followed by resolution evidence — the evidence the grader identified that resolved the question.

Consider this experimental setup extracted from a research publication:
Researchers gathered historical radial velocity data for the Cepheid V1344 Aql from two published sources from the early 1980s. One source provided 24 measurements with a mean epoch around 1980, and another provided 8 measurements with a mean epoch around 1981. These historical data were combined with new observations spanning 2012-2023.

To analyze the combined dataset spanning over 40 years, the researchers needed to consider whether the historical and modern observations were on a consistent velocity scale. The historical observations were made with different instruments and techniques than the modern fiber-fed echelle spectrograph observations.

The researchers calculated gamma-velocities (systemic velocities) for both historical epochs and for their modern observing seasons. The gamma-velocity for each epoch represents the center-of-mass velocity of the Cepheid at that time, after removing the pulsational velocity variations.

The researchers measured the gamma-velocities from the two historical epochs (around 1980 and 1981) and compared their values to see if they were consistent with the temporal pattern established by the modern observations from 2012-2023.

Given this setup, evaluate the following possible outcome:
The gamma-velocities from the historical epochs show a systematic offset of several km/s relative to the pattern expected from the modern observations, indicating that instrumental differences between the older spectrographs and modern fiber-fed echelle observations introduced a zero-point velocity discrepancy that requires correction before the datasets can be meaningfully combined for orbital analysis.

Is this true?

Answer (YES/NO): NO